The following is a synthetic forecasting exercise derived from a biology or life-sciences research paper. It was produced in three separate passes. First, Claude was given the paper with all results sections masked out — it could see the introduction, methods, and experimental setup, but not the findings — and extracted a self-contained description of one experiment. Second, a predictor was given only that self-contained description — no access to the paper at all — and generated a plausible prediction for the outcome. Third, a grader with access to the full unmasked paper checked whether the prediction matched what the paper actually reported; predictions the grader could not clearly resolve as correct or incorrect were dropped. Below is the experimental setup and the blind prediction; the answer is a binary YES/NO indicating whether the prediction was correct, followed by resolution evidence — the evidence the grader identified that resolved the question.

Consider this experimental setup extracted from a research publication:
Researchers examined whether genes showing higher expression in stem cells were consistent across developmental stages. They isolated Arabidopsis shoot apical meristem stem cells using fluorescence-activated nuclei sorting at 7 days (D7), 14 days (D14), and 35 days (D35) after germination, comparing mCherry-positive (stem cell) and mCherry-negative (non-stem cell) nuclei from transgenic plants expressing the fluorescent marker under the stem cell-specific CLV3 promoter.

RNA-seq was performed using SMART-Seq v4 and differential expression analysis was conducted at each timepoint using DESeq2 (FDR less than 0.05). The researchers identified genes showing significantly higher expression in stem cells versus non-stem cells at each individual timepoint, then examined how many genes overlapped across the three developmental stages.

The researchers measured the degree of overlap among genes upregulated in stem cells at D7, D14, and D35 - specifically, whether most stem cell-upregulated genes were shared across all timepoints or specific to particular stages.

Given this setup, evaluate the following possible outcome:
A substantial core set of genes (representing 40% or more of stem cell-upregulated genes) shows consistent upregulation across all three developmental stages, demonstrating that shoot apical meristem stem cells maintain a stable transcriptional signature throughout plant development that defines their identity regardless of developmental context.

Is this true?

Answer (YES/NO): NO